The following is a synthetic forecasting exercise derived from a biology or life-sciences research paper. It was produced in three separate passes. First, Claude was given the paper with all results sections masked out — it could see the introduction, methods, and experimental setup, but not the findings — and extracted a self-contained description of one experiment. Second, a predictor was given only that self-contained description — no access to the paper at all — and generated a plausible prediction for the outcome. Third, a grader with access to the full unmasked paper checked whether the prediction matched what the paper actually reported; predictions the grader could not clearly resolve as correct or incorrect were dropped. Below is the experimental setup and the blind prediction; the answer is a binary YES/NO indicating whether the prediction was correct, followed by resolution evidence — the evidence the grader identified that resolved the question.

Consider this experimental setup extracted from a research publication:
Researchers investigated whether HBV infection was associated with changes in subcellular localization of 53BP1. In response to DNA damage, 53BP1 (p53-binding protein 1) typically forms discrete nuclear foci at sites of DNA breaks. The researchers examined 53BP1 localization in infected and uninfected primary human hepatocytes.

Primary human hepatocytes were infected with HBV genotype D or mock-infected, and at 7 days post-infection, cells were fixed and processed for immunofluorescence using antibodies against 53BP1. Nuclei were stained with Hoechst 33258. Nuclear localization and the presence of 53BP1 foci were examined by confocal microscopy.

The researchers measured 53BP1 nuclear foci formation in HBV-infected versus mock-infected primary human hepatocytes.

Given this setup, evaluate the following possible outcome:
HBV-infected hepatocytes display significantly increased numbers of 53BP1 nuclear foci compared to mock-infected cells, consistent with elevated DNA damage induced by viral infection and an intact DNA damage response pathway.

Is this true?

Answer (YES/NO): YES